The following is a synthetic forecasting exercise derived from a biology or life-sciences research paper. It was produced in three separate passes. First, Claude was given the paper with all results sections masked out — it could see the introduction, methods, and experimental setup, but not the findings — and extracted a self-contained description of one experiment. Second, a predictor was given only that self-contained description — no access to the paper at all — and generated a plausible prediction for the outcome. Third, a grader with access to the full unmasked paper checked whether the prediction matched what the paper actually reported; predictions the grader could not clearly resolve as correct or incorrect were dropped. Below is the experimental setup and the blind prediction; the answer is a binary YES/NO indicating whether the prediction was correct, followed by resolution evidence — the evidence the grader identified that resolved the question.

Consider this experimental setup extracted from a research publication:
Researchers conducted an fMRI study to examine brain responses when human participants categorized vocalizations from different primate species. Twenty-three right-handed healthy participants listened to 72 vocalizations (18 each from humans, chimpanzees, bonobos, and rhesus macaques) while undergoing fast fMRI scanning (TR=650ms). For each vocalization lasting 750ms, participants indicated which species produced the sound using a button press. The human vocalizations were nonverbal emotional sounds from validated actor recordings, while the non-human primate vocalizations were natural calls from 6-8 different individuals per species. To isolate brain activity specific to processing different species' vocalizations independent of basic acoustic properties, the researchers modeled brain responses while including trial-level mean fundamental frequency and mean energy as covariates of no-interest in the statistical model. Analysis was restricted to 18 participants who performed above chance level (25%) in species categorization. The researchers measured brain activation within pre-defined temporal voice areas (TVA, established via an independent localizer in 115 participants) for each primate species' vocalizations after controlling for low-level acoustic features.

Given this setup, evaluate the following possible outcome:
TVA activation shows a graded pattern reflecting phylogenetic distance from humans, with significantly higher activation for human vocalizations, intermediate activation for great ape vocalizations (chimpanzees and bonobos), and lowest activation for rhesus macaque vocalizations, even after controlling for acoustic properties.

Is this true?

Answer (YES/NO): NO